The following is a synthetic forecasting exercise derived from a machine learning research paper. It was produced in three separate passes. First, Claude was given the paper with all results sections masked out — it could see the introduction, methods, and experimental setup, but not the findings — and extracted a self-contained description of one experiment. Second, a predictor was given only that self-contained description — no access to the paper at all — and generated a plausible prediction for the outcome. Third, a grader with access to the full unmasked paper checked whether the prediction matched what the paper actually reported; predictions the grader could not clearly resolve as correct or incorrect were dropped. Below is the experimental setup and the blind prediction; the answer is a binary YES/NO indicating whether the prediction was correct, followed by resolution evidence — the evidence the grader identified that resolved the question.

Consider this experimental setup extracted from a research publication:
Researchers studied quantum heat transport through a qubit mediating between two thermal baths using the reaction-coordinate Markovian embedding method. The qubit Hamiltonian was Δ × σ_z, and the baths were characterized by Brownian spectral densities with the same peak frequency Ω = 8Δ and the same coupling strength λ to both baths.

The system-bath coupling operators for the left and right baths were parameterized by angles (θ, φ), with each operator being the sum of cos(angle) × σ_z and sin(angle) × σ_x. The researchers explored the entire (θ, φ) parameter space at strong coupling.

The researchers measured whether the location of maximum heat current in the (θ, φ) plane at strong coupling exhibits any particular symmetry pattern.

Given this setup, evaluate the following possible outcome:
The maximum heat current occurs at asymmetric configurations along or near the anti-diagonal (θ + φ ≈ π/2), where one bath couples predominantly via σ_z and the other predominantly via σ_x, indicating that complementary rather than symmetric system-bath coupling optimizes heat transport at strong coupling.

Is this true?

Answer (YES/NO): NO